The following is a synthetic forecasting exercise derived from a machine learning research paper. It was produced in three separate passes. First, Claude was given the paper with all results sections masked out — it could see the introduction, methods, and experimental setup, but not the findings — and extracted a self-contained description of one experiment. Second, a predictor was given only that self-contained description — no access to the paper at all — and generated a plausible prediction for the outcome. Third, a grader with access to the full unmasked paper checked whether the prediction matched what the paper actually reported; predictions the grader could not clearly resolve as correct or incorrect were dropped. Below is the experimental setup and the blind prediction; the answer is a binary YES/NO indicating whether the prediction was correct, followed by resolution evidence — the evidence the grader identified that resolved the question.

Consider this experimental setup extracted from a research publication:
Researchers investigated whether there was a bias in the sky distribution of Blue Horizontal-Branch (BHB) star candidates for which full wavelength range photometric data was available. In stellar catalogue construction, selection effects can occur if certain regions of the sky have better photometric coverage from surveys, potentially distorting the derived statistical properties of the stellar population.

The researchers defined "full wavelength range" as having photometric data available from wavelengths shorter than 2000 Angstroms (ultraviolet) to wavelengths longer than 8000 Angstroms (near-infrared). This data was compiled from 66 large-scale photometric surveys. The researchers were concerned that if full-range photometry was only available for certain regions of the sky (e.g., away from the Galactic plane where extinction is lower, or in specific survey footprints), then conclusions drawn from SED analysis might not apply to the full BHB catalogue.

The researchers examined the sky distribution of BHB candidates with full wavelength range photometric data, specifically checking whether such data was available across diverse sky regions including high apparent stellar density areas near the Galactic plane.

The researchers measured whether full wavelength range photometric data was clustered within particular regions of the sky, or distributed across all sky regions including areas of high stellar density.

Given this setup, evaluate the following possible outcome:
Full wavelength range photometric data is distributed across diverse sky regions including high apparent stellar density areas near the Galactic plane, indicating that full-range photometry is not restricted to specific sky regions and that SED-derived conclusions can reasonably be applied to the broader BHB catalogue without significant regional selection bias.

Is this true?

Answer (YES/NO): YES